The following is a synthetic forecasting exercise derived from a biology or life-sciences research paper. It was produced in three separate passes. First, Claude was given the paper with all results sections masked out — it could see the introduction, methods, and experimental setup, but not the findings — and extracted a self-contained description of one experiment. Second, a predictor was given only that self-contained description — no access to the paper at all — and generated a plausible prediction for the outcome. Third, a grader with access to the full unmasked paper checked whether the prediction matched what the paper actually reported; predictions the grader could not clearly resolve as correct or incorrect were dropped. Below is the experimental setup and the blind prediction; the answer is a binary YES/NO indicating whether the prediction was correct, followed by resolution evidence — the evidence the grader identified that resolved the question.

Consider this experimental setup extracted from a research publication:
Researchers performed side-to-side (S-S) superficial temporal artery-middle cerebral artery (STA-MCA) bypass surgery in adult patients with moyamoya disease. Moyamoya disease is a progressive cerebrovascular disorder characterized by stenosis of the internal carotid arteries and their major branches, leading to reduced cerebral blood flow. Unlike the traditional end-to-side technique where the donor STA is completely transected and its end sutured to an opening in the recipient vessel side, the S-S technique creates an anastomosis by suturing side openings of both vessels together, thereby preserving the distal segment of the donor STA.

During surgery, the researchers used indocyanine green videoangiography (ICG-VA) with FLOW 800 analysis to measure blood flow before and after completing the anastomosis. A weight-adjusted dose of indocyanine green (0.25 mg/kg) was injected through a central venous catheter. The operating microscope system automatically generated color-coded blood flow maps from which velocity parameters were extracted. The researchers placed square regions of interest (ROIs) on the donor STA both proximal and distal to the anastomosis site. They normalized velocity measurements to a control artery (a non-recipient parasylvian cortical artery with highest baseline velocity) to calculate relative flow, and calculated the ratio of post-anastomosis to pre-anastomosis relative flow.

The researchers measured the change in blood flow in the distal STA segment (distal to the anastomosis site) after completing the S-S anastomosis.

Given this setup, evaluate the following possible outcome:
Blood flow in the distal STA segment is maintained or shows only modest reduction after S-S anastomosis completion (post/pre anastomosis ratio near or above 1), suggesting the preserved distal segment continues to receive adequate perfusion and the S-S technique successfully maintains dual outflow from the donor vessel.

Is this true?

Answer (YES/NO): NO